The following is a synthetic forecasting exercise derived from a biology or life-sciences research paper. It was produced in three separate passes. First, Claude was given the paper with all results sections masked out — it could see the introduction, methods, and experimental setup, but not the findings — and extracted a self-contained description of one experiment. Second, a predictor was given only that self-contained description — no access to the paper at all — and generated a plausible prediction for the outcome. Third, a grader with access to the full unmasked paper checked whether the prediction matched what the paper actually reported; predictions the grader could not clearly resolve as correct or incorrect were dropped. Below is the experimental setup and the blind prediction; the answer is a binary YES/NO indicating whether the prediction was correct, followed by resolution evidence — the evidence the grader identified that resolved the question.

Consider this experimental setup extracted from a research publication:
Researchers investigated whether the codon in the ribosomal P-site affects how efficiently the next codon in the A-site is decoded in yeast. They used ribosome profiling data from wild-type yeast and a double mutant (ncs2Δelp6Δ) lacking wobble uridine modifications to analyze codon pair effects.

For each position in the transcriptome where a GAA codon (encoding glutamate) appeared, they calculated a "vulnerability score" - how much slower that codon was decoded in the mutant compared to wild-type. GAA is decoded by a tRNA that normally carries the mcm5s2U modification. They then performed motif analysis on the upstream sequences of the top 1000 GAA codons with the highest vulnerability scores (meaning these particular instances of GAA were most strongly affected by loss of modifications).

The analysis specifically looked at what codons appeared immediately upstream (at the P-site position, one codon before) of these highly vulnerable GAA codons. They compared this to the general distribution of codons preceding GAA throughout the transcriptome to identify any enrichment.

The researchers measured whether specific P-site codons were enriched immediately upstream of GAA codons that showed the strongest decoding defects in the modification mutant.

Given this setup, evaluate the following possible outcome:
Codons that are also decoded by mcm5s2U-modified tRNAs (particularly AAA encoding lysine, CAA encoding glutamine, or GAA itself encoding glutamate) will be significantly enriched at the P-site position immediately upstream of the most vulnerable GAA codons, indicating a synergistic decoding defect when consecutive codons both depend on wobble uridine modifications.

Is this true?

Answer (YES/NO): NO